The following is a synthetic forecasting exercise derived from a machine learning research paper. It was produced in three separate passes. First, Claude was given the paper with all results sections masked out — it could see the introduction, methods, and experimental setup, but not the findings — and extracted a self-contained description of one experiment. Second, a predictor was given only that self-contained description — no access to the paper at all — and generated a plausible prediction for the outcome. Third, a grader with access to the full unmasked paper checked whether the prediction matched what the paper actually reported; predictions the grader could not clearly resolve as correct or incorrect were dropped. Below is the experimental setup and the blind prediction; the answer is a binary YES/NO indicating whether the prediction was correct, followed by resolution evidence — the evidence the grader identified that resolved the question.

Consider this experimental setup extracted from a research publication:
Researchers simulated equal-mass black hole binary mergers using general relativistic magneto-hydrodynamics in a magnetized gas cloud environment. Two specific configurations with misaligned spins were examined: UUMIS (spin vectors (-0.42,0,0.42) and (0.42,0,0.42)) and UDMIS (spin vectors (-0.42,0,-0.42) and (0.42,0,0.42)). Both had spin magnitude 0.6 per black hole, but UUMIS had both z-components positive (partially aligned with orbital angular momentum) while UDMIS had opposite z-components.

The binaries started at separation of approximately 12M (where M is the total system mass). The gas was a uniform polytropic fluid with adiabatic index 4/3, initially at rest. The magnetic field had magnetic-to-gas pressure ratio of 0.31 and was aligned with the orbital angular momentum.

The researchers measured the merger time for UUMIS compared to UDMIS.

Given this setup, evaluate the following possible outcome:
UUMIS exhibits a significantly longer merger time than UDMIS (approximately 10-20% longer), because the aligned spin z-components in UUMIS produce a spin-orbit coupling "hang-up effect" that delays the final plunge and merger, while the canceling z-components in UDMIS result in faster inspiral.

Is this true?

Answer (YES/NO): YES